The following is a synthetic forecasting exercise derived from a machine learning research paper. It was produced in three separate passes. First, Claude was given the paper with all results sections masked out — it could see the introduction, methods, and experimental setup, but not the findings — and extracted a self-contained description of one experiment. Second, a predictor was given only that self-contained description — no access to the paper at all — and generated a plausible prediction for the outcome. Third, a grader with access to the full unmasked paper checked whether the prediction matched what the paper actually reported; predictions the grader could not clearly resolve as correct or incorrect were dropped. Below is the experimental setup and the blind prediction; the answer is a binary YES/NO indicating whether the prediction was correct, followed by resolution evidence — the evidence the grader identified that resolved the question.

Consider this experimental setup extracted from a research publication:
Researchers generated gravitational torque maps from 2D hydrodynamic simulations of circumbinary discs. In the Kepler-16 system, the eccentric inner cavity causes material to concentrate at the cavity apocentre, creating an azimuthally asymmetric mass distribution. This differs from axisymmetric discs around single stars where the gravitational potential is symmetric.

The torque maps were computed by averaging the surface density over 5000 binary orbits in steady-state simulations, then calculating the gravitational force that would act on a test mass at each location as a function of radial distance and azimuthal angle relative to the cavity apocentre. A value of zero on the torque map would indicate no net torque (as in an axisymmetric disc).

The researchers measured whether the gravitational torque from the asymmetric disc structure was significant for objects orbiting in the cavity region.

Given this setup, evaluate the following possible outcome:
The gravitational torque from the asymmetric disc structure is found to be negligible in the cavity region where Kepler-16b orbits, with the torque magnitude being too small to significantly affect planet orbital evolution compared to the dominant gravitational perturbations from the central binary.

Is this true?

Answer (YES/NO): NO